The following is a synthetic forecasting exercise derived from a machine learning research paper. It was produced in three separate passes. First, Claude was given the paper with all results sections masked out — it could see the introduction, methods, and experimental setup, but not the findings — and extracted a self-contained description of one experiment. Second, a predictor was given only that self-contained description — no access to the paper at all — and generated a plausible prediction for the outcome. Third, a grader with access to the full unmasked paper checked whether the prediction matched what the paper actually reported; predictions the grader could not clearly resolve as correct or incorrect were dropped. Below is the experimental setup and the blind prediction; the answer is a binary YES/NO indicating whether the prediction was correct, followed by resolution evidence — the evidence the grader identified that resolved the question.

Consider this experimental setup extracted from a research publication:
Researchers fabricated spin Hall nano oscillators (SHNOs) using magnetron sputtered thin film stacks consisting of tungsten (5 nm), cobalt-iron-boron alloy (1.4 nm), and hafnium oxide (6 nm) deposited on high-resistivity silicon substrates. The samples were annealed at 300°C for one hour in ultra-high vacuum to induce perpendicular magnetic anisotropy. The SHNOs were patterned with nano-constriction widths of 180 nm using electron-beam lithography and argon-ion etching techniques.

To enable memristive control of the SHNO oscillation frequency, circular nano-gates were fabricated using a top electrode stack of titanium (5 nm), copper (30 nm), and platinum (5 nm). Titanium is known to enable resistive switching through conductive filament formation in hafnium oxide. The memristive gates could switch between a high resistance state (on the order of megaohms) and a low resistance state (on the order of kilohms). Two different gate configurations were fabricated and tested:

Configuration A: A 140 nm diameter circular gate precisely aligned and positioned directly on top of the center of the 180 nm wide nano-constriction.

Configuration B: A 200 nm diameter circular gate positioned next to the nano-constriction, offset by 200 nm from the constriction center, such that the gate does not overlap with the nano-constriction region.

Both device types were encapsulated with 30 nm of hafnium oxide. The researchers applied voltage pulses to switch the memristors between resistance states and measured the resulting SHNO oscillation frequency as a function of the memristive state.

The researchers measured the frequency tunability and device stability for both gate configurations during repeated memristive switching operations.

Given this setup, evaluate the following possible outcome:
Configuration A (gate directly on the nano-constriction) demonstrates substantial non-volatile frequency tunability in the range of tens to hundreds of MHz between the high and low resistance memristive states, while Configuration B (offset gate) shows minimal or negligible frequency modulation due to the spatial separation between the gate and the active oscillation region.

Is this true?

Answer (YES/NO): NO